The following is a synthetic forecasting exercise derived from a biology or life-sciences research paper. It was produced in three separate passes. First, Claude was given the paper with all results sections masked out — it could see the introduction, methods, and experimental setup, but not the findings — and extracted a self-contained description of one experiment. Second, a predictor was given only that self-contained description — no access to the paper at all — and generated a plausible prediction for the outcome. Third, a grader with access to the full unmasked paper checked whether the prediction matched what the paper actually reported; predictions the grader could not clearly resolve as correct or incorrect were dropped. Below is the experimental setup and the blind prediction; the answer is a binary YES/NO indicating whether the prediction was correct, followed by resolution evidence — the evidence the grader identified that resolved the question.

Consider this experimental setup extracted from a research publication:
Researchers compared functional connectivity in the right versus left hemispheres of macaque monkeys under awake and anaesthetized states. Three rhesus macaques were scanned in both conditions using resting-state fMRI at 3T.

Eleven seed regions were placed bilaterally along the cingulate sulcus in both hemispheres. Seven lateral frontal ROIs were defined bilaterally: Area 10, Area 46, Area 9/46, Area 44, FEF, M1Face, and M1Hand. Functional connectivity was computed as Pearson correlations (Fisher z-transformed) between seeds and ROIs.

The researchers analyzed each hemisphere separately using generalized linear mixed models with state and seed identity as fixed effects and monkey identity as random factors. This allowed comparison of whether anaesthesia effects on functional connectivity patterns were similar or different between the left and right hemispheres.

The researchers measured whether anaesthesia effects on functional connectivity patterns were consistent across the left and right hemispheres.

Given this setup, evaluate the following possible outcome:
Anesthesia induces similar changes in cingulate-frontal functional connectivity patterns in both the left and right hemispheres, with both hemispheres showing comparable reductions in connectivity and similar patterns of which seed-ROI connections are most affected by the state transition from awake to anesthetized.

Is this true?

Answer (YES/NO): NO